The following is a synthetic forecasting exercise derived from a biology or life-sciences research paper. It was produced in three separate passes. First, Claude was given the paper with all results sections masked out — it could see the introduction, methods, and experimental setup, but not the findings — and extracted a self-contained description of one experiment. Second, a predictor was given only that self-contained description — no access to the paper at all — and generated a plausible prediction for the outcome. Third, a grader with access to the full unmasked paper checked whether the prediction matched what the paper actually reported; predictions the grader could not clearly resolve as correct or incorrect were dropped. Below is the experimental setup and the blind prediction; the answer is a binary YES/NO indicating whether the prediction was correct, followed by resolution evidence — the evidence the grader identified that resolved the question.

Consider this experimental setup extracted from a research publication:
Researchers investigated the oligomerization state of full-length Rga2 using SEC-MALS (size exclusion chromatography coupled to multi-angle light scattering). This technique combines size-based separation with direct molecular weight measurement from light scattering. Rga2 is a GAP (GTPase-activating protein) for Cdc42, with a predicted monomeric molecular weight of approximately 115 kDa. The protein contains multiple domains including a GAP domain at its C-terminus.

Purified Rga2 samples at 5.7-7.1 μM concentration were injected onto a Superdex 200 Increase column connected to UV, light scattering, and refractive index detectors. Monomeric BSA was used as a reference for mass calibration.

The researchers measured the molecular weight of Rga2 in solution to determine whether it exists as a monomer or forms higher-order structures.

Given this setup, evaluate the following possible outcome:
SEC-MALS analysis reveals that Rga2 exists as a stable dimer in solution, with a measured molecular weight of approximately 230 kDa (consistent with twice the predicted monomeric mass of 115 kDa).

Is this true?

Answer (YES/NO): NO